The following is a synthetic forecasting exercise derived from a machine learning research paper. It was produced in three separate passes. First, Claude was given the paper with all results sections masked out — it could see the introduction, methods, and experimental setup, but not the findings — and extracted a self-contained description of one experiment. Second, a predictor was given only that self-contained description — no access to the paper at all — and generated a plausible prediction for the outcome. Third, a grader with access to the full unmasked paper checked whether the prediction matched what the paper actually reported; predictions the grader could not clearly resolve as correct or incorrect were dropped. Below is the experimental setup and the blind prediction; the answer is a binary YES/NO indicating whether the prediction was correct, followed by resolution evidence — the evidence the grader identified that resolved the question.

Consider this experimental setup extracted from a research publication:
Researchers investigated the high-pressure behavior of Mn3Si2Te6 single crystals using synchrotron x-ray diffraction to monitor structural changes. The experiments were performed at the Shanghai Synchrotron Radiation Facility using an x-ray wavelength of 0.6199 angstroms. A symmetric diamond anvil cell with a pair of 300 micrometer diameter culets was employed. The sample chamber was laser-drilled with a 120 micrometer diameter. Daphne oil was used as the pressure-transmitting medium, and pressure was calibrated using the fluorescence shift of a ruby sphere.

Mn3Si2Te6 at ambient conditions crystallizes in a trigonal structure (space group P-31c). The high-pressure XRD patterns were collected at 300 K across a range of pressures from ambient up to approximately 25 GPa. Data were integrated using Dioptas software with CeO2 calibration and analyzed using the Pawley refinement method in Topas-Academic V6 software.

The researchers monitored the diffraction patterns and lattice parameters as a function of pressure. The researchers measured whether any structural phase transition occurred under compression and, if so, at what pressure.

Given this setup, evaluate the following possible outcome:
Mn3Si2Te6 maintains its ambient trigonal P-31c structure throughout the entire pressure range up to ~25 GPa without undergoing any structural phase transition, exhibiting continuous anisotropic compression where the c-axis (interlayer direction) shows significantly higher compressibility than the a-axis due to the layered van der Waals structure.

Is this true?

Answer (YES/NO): NO